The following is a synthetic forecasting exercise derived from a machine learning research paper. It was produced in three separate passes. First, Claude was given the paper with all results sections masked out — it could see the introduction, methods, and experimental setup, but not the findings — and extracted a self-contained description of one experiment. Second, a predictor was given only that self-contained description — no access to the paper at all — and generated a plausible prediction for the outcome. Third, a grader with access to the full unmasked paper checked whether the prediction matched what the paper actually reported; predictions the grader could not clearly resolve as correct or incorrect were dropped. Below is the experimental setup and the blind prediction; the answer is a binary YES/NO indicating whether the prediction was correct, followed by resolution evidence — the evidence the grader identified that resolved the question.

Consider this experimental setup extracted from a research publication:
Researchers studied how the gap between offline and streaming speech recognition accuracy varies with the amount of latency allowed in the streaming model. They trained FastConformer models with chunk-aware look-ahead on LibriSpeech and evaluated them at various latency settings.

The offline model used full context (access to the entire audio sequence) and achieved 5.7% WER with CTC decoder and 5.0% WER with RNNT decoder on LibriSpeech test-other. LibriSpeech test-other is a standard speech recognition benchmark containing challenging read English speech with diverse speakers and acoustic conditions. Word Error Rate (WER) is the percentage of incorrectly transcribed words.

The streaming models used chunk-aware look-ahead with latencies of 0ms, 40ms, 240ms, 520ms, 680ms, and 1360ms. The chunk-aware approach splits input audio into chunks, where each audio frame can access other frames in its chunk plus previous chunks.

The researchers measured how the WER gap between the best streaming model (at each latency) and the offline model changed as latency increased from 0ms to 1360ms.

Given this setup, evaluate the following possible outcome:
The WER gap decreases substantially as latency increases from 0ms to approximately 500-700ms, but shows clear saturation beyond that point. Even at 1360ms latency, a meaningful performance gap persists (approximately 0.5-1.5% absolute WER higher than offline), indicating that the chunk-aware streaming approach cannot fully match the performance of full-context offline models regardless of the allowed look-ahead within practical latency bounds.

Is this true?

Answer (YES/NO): NO